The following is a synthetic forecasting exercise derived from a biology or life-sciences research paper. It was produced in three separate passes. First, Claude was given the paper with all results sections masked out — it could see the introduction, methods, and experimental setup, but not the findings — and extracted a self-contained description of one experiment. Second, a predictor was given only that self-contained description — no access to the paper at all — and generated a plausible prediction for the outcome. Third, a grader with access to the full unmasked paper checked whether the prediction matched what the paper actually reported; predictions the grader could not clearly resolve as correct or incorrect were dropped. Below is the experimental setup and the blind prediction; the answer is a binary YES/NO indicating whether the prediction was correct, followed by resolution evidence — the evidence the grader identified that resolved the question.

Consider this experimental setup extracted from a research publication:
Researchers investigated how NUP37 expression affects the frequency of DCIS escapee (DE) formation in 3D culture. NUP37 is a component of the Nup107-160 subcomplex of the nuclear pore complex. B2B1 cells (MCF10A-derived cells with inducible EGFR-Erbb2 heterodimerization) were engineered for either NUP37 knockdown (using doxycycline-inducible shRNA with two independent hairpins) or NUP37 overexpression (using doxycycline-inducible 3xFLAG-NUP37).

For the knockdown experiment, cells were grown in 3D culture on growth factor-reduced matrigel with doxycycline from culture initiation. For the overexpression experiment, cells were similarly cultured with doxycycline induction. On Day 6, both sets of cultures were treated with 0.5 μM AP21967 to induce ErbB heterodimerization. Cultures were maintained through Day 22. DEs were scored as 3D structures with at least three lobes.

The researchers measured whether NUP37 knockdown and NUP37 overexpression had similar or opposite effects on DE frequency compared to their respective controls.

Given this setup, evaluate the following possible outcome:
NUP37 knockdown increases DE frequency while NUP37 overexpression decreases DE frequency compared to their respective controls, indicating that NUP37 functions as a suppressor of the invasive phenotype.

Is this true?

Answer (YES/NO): YES